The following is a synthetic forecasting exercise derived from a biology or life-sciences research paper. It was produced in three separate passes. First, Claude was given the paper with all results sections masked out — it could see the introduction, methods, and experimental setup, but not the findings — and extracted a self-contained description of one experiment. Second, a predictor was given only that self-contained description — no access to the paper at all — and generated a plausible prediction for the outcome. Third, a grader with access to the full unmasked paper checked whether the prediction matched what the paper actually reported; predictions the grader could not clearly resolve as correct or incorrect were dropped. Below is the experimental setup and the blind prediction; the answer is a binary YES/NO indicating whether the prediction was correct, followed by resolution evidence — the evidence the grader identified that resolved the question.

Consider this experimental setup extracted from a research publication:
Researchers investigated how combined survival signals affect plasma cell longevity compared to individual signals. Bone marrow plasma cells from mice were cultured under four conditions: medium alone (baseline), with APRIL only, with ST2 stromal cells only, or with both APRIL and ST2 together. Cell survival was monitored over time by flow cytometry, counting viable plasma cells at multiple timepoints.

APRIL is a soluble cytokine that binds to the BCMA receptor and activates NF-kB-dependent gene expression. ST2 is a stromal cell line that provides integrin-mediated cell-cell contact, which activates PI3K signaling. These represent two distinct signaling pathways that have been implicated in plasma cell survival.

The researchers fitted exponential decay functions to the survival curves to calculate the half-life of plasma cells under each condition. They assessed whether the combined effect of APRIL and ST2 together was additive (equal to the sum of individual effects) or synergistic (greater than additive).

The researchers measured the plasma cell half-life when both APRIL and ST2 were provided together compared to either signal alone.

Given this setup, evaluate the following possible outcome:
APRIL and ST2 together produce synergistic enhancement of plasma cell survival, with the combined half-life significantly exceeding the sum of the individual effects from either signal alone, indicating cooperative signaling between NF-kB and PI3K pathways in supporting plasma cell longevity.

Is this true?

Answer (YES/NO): YES